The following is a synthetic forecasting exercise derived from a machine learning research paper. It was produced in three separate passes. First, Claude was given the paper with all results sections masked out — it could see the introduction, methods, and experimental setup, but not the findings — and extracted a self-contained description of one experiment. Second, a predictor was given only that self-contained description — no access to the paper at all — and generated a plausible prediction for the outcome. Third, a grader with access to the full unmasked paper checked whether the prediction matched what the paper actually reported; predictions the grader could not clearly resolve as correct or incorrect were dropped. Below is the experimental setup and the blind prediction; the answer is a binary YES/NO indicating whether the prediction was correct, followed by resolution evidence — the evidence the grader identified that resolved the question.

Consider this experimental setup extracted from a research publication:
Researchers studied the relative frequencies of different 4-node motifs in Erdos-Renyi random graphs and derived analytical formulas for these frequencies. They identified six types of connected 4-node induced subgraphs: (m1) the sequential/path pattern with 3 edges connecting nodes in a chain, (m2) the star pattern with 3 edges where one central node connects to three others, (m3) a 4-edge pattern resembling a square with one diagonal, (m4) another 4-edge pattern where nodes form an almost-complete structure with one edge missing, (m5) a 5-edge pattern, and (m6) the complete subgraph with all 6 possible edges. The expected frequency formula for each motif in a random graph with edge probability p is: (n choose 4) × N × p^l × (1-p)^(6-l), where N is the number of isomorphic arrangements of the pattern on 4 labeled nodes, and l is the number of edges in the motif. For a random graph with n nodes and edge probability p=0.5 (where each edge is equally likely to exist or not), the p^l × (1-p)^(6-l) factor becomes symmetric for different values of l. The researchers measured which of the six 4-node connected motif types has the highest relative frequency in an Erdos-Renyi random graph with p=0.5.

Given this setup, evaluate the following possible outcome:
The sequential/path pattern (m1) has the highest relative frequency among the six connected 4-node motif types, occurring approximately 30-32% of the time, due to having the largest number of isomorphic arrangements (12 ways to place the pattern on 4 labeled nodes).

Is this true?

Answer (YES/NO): NO